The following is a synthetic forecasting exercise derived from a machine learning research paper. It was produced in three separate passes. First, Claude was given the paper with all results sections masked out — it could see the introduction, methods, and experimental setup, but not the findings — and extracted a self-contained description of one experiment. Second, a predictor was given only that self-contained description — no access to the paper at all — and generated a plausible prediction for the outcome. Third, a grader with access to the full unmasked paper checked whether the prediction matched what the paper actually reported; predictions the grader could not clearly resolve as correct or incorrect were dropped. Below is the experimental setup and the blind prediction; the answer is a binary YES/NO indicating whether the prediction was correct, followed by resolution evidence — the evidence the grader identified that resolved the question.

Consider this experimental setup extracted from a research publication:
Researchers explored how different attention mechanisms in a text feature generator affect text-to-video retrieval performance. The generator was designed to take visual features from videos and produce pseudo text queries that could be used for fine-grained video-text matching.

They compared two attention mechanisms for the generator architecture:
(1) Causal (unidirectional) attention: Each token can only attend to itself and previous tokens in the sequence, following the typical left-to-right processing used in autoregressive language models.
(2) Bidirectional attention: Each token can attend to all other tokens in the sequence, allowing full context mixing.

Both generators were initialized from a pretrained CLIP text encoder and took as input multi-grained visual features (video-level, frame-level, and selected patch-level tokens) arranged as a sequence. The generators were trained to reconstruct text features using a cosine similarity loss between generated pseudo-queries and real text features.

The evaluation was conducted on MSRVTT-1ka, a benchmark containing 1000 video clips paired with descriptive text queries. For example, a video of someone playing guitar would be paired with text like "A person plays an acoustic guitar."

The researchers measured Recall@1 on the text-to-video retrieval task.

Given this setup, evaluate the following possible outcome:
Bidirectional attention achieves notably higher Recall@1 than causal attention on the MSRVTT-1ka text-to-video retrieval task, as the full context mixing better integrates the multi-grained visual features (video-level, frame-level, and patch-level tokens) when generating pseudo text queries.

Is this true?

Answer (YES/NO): NO